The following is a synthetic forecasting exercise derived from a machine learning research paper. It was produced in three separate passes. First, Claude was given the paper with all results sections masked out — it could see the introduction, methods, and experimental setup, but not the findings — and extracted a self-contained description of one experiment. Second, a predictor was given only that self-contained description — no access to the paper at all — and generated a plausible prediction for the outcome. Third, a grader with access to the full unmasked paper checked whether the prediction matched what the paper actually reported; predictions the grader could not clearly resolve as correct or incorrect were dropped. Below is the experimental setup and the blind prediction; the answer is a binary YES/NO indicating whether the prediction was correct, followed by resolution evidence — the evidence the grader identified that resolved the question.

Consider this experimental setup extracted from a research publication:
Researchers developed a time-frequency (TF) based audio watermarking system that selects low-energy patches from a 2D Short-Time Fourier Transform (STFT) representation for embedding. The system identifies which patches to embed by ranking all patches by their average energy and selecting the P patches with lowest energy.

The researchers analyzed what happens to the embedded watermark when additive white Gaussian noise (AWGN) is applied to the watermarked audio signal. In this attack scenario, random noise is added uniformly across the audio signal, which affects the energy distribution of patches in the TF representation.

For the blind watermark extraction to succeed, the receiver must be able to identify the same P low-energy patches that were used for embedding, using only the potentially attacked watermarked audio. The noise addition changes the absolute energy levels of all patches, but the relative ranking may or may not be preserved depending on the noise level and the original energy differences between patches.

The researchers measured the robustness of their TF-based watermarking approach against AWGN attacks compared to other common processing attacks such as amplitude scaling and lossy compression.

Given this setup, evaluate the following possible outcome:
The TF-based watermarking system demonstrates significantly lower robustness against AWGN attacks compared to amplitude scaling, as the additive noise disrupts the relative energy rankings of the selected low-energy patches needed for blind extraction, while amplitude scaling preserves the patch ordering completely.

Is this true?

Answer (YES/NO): YES